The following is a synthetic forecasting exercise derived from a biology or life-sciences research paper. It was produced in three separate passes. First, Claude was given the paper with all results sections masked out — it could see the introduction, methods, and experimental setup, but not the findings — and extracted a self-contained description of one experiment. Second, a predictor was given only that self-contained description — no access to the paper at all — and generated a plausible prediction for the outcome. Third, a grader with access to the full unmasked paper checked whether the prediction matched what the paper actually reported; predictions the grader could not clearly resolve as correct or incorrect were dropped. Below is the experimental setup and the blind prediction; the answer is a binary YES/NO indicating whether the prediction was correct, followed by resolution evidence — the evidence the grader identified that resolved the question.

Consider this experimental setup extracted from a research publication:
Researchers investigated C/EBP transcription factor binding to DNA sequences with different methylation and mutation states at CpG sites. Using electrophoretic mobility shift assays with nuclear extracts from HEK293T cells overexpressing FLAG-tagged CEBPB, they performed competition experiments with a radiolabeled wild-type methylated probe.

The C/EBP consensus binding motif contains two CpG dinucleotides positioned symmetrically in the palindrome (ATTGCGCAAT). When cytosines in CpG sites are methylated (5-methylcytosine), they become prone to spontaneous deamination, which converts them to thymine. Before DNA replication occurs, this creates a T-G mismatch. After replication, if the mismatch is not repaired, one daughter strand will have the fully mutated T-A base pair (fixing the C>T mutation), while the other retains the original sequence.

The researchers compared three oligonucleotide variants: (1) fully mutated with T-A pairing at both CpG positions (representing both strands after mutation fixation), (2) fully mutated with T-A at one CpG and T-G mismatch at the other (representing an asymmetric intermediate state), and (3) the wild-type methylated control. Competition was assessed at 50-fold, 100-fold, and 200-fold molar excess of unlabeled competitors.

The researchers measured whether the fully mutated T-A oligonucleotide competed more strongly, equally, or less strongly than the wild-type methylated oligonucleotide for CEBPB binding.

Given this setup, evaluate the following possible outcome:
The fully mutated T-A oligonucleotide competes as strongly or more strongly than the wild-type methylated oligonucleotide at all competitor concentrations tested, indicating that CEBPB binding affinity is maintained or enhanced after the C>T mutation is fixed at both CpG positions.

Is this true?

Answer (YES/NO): NO